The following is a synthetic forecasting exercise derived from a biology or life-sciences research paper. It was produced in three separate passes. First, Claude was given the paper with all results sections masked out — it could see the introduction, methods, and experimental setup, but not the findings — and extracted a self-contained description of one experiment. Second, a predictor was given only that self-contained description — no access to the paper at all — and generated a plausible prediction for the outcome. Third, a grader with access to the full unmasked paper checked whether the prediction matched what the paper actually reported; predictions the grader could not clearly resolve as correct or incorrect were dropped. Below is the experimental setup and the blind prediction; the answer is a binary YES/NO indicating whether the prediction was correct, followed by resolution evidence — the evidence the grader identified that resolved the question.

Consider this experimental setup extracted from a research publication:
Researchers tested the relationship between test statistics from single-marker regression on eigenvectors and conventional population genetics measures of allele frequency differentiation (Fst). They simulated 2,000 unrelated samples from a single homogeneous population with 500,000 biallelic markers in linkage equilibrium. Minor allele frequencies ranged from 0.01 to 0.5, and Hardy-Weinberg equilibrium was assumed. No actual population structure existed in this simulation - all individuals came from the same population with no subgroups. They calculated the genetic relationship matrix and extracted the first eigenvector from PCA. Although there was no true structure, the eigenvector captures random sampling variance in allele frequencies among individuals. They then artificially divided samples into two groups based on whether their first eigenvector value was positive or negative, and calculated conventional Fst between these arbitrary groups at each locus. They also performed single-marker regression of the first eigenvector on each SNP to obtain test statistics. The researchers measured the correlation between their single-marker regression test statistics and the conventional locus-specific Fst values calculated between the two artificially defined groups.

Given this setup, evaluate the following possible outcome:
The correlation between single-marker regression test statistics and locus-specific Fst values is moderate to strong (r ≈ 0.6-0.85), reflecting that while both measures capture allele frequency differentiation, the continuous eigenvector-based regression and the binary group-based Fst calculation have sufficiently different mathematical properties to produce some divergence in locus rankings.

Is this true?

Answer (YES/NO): YES